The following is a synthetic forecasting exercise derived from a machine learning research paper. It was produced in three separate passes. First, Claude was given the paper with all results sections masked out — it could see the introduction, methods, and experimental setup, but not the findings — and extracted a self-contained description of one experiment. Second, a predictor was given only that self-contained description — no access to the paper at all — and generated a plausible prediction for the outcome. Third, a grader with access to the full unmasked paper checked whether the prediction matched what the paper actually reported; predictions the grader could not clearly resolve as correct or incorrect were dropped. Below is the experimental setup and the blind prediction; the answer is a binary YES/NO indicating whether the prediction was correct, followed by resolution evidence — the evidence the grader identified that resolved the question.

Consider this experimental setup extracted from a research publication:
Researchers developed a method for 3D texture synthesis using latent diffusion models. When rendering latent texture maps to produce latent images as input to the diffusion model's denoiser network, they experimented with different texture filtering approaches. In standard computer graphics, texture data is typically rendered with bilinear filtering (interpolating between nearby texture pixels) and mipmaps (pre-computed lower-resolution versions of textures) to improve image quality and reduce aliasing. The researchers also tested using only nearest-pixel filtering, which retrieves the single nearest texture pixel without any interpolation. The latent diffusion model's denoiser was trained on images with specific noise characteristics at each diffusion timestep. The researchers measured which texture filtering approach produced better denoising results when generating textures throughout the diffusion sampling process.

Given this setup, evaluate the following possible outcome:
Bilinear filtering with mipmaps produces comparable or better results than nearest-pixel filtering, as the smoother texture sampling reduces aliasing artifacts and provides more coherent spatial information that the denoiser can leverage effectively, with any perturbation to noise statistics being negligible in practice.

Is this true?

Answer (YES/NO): NO